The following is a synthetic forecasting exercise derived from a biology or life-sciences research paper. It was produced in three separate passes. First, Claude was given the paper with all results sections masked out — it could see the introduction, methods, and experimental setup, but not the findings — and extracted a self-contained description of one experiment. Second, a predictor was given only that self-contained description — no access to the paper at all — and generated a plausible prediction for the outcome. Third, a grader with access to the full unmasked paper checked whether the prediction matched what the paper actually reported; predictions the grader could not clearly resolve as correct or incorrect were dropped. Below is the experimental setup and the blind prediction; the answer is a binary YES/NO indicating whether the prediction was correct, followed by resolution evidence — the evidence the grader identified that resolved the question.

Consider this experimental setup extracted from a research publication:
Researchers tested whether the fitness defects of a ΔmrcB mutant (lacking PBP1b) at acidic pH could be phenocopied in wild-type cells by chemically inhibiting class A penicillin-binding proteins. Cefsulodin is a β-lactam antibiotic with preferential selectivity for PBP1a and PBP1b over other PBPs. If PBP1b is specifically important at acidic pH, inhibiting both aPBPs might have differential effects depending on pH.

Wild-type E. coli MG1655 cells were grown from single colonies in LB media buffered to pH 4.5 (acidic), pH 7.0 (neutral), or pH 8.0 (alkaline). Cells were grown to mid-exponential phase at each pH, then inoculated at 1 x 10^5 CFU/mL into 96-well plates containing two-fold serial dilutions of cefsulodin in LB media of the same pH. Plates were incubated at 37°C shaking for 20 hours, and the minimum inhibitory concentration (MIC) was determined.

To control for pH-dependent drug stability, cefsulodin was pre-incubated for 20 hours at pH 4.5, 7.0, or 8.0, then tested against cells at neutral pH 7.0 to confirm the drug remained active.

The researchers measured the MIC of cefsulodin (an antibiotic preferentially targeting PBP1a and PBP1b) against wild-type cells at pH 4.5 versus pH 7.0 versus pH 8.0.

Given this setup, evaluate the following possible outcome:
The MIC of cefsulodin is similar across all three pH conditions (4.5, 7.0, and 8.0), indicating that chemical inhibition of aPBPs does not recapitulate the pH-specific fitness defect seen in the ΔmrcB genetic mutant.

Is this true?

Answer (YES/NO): YES